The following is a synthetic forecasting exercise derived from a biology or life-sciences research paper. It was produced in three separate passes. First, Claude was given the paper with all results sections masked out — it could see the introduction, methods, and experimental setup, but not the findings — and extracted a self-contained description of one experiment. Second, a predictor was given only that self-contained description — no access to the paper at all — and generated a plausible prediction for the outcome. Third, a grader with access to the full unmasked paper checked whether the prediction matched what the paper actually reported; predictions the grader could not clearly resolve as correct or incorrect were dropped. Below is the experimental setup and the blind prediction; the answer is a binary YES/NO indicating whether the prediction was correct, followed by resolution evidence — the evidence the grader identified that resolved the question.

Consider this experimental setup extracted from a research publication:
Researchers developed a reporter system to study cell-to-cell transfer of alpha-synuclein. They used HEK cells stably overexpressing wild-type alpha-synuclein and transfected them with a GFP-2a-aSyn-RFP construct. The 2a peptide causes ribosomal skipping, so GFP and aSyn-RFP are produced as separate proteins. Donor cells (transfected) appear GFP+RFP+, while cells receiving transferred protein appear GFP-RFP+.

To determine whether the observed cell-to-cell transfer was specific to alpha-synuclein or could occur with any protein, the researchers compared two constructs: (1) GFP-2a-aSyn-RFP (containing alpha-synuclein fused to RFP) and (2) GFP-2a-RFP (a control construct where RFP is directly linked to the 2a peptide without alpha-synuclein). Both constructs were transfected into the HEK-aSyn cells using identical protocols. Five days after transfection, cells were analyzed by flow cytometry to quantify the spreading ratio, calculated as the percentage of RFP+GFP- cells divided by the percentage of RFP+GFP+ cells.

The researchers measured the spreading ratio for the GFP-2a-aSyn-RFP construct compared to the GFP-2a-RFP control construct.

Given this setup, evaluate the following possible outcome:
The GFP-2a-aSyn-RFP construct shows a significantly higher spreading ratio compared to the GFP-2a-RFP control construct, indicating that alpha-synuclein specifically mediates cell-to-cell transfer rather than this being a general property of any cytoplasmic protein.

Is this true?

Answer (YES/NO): YES